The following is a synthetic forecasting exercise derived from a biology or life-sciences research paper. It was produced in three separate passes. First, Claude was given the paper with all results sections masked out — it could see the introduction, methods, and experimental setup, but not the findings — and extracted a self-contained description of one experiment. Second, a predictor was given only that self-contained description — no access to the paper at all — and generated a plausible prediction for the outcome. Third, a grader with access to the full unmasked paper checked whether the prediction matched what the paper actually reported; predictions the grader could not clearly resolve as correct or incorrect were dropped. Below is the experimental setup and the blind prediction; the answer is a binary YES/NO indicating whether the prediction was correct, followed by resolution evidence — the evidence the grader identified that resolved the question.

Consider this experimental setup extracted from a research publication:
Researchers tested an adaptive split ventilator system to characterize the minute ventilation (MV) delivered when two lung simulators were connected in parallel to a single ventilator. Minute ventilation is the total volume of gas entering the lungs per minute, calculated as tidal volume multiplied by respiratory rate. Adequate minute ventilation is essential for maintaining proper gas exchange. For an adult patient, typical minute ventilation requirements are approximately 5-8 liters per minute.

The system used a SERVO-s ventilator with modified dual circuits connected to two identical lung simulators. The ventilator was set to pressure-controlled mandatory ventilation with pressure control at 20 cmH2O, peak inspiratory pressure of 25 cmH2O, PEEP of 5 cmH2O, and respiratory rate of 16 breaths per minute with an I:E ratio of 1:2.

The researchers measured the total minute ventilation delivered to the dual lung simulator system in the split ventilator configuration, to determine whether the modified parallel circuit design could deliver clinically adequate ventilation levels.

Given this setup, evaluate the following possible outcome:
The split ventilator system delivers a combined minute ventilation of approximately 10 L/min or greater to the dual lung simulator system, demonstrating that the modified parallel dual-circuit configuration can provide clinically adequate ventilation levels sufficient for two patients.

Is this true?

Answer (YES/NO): YES